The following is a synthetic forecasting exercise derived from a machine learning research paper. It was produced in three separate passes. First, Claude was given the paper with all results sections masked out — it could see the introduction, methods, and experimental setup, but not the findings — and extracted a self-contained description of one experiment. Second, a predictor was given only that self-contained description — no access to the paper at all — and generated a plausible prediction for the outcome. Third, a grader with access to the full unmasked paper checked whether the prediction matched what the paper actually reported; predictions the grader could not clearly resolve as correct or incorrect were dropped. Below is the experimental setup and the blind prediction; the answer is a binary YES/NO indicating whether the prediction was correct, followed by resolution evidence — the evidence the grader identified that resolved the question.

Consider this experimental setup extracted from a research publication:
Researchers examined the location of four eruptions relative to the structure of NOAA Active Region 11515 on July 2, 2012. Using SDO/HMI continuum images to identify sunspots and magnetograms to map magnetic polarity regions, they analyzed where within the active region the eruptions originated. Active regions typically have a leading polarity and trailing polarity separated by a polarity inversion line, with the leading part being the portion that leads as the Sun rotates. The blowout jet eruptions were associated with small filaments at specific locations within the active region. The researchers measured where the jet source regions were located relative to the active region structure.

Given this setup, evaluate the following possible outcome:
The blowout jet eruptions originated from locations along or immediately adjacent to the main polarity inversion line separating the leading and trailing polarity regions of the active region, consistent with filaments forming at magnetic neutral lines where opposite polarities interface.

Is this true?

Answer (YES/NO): NO